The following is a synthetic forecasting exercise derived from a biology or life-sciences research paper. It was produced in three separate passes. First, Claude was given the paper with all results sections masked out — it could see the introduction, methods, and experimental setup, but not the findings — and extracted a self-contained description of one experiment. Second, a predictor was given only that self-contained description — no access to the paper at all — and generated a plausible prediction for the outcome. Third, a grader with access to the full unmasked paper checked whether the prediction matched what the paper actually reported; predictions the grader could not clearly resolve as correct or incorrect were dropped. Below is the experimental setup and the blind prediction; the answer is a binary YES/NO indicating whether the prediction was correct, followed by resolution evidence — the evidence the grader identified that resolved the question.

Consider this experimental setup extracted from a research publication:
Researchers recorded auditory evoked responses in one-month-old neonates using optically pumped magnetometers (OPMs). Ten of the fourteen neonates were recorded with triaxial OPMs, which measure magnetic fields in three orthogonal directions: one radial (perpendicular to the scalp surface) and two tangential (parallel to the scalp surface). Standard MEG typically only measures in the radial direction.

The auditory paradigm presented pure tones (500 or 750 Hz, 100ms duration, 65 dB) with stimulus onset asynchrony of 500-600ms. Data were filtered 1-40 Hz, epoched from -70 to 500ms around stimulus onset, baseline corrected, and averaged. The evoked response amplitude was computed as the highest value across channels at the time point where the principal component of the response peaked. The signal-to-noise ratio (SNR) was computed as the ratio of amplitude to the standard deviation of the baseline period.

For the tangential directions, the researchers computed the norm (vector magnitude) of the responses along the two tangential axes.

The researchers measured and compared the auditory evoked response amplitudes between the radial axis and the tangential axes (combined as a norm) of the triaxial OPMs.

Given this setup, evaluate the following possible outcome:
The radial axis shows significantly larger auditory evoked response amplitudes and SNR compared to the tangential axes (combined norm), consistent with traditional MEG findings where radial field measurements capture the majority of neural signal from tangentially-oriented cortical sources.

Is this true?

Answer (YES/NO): NO